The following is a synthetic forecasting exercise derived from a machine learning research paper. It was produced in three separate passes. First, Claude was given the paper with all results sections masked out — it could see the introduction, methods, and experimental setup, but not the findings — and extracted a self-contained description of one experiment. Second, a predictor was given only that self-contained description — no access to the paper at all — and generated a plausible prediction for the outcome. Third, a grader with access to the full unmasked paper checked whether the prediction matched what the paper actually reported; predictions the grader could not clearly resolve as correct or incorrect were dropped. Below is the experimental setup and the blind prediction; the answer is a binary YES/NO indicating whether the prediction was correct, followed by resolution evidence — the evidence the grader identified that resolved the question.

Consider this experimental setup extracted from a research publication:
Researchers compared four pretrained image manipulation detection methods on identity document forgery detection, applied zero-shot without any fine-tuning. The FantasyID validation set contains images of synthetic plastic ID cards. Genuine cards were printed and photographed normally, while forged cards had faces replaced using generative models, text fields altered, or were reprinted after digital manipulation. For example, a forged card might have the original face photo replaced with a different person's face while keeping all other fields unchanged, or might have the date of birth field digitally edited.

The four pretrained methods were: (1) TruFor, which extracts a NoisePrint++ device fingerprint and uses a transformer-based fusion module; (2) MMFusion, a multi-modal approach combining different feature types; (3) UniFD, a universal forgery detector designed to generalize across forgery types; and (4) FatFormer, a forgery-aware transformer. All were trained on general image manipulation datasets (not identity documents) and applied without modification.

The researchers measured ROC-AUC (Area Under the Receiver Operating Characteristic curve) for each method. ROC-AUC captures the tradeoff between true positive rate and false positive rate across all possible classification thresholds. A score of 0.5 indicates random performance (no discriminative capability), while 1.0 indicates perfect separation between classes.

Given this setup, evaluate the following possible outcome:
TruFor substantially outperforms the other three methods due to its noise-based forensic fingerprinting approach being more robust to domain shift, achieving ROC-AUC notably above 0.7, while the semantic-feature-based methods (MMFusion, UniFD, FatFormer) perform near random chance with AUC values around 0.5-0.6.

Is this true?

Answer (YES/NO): NO